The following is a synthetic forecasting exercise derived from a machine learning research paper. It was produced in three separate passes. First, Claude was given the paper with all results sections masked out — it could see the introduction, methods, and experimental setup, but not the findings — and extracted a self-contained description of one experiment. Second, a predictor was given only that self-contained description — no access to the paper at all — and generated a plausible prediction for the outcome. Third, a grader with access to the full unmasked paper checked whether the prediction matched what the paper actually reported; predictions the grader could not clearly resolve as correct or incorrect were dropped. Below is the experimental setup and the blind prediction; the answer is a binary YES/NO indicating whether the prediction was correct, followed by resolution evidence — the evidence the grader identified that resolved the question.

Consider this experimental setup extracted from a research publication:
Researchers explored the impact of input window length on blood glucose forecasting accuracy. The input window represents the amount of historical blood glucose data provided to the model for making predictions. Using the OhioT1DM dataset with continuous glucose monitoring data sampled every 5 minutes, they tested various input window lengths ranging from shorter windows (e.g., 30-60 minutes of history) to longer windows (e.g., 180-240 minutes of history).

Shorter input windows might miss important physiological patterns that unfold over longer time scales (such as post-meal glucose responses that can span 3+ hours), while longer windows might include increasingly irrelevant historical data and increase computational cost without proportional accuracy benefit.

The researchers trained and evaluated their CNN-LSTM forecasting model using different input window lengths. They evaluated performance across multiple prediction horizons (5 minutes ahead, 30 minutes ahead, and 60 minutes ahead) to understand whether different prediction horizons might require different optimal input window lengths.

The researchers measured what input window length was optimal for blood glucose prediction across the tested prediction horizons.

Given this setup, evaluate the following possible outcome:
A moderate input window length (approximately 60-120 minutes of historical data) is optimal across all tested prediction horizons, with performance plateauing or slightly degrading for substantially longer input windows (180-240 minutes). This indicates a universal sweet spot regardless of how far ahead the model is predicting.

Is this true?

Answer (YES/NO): NO